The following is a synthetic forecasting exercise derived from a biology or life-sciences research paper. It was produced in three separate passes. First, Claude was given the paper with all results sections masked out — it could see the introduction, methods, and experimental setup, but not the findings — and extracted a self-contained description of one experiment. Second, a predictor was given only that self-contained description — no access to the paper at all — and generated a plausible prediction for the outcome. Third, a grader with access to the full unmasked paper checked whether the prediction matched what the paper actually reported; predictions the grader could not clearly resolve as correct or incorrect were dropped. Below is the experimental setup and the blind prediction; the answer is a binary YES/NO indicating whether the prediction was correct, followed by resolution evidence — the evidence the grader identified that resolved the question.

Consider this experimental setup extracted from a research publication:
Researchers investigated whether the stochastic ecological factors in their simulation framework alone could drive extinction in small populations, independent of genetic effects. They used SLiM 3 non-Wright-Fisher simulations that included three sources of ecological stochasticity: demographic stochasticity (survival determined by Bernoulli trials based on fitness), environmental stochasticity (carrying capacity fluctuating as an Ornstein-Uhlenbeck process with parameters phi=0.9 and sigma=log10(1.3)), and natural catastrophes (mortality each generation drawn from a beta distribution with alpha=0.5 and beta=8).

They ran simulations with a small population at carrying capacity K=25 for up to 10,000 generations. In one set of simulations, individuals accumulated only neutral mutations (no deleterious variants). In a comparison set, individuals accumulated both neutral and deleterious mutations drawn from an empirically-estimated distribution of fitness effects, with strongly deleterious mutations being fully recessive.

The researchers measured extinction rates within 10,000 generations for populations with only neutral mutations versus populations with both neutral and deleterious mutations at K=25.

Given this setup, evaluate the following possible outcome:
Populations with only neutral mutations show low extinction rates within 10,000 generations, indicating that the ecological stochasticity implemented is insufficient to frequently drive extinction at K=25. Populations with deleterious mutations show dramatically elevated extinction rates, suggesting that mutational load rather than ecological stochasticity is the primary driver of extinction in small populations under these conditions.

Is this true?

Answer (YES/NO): YES